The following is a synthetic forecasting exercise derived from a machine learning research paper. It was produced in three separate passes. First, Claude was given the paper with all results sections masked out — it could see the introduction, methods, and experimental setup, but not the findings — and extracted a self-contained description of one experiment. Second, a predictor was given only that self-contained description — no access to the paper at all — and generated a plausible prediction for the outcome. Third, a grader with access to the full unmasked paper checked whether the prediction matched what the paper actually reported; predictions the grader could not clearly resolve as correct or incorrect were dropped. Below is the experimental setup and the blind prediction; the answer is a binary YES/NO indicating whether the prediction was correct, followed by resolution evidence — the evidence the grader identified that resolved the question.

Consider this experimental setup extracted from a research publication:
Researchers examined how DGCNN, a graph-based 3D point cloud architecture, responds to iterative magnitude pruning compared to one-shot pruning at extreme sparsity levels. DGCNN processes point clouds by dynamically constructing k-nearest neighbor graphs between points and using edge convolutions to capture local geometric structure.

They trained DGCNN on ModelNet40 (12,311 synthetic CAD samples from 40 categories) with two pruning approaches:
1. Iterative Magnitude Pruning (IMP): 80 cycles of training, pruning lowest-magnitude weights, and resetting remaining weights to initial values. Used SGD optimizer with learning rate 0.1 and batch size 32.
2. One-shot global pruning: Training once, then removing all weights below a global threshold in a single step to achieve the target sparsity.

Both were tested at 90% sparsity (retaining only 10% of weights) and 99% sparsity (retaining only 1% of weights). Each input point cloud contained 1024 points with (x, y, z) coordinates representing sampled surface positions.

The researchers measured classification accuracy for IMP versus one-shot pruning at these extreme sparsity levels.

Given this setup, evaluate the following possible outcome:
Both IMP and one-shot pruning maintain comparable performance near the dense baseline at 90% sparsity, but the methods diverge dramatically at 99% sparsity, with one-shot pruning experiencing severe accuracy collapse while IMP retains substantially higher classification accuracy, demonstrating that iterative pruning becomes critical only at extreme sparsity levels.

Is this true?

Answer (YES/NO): NO